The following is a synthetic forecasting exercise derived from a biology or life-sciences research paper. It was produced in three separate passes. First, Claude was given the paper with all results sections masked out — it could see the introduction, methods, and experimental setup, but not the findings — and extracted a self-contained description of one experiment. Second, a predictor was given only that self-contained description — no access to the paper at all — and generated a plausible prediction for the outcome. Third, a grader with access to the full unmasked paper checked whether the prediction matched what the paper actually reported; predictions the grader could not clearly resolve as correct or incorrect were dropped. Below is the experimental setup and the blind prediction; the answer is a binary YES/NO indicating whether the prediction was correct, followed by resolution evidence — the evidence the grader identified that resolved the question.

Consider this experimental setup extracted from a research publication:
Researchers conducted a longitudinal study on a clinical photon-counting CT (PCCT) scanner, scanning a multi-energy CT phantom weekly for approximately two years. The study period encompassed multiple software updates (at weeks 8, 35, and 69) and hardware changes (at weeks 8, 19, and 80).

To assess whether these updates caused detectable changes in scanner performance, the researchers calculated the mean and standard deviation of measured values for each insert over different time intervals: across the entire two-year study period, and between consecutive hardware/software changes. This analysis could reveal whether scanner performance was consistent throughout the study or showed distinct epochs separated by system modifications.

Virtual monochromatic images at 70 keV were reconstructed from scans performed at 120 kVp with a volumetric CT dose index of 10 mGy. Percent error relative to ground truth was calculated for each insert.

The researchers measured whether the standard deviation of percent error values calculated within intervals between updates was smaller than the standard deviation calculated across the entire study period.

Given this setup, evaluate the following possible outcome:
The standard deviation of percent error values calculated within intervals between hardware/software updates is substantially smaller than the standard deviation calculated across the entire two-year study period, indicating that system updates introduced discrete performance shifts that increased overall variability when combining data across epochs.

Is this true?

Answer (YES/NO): YES